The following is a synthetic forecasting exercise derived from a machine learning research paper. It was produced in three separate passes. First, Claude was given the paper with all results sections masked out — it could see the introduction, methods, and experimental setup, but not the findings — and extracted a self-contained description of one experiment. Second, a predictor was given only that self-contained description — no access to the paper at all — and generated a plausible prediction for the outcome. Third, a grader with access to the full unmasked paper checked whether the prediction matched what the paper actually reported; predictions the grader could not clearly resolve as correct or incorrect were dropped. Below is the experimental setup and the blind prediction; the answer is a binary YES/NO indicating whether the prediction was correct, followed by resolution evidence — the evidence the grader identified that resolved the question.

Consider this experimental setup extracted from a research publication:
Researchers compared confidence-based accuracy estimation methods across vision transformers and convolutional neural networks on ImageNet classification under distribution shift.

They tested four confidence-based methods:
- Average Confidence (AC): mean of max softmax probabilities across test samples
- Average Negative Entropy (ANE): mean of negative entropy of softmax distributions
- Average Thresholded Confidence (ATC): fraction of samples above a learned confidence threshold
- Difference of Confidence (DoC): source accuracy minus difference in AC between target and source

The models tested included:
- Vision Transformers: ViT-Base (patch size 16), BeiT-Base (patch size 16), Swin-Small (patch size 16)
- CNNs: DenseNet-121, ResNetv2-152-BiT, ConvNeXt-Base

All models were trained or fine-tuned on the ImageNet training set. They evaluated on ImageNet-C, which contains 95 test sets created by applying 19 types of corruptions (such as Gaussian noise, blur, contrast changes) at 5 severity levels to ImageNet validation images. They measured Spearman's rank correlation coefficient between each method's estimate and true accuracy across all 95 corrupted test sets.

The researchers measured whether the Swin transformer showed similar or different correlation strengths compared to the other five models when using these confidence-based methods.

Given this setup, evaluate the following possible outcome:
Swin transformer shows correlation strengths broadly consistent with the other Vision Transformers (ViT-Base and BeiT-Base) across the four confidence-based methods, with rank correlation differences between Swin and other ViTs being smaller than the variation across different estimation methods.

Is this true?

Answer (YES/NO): NO